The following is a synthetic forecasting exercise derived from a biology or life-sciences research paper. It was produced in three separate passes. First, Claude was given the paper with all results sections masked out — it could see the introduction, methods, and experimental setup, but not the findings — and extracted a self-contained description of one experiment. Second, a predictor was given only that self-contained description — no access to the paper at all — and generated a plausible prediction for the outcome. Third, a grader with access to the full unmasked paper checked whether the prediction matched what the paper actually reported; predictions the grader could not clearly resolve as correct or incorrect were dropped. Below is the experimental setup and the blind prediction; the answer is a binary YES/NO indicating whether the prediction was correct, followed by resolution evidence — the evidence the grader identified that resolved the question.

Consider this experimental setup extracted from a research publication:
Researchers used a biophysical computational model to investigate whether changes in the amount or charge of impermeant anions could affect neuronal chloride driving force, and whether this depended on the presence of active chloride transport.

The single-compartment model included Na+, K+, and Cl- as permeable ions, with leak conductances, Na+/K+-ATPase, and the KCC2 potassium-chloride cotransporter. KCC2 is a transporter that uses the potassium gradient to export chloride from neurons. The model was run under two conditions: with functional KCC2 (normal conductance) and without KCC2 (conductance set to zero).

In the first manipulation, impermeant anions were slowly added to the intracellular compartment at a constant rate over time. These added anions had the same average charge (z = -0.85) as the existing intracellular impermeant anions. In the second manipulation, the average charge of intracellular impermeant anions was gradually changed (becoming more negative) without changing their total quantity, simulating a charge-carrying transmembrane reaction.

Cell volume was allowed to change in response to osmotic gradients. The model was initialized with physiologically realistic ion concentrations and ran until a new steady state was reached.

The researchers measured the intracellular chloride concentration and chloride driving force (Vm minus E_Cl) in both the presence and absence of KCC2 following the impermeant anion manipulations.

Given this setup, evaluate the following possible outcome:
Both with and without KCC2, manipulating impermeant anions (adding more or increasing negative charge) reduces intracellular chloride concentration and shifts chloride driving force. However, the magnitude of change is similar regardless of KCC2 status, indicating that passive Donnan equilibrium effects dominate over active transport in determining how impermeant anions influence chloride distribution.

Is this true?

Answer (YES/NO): NO